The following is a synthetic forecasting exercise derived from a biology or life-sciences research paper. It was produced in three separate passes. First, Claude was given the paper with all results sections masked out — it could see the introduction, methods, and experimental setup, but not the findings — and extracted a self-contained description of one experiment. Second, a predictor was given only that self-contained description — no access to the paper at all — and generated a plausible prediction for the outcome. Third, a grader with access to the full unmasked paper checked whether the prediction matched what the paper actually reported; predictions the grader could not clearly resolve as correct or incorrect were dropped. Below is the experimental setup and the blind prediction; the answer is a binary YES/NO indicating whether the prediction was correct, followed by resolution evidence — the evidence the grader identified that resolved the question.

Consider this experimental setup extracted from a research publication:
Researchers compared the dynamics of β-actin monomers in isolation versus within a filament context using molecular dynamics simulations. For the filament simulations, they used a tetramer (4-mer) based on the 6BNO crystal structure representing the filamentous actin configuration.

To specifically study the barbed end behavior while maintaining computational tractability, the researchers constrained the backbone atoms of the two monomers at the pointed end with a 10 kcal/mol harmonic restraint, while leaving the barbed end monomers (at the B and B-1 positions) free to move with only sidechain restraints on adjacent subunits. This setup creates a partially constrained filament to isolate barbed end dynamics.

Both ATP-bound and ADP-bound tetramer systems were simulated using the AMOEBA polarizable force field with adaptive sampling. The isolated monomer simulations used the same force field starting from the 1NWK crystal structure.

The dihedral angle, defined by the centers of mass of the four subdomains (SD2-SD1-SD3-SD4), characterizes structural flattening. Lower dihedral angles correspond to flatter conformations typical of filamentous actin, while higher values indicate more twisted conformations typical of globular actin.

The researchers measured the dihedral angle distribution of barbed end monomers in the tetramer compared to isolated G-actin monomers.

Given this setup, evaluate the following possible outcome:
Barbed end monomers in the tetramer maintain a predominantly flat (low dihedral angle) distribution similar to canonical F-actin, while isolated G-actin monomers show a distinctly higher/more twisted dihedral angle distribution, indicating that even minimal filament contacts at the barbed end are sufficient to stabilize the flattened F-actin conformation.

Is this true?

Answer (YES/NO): NO